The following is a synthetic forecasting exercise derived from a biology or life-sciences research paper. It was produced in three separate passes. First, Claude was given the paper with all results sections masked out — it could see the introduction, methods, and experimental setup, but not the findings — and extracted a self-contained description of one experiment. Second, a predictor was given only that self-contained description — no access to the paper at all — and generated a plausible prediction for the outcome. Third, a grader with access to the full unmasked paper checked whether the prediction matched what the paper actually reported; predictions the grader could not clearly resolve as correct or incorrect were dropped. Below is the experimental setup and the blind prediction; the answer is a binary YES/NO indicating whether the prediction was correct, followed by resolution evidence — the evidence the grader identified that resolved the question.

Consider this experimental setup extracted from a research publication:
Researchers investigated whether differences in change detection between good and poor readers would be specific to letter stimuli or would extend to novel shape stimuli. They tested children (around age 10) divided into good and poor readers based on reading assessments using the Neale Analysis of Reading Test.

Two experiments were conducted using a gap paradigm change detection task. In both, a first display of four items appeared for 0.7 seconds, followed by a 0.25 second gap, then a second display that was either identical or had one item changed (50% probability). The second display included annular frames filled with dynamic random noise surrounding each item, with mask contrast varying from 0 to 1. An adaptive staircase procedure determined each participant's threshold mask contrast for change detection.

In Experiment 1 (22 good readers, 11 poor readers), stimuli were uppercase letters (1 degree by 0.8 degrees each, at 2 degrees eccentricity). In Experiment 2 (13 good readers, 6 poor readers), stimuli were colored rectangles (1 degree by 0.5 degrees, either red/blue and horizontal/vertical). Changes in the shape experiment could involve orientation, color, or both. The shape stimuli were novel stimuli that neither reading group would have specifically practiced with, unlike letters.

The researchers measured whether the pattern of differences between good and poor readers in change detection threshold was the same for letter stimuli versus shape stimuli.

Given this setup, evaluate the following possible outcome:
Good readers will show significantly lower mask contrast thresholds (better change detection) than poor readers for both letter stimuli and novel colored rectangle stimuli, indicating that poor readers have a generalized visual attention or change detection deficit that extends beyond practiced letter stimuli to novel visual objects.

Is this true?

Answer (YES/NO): NO